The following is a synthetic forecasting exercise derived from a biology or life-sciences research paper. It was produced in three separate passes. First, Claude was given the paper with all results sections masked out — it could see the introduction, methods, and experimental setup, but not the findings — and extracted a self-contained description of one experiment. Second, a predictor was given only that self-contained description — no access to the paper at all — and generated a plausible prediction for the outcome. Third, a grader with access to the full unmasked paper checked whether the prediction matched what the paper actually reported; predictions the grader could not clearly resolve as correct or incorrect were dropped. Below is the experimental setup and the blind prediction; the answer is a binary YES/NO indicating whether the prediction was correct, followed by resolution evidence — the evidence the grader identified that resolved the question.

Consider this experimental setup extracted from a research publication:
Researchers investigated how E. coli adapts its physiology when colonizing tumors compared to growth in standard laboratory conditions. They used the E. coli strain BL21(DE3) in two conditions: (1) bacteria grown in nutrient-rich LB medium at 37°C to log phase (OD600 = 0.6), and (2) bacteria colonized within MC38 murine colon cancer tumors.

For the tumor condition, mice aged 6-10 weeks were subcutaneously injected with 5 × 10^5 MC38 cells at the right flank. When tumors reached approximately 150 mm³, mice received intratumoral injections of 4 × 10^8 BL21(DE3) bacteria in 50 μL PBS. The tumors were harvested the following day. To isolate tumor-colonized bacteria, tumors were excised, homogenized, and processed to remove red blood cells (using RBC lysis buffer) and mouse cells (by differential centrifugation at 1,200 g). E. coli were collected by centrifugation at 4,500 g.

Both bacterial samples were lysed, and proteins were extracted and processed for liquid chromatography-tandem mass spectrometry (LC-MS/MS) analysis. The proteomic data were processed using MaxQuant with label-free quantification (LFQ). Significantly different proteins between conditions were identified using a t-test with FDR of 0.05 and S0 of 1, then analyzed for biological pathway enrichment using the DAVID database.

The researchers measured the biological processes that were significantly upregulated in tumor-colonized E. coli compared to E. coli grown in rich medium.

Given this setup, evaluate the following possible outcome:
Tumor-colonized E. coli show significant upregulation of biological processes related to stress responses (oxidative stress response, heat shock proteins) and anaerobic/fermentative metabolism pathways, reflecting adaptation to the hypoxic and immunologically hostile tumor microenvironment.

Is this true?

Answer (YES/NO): NO